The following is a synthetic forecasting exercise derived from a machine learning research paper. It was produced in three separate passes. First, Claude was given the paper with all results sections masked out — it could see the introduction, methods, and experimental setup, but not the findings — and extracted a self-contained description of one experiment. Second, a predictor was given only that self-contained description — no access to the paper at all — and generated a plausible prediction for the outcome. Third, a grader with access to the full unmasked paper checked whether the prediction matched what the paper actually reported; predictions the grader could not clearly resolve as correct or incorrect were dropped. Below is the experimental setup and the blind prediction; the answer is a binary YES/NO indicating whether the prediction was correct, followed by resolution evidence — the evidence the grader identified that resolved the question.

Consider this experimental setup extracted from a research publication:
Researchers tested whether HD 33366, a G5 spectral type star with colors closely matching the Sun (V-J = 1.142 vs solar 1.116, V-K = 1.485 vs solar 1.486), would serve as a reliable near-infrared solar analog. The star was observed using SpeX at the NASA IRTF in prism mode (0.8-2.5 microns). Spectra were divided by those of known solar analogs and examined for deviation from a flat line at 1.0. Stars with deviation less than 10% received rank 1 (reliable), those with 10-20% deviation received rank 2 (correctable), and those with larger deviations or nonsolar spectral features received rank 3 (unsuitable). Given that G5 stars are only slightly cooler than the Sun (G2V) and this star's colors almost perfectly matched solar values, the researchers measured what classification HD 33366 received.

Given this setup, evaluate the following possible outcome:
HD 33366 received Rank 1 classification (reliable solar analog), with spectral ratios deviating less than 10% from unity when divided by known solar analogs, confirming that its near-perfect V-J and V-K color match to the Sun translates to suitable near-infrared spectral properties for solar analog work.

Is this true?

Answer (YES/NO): NO